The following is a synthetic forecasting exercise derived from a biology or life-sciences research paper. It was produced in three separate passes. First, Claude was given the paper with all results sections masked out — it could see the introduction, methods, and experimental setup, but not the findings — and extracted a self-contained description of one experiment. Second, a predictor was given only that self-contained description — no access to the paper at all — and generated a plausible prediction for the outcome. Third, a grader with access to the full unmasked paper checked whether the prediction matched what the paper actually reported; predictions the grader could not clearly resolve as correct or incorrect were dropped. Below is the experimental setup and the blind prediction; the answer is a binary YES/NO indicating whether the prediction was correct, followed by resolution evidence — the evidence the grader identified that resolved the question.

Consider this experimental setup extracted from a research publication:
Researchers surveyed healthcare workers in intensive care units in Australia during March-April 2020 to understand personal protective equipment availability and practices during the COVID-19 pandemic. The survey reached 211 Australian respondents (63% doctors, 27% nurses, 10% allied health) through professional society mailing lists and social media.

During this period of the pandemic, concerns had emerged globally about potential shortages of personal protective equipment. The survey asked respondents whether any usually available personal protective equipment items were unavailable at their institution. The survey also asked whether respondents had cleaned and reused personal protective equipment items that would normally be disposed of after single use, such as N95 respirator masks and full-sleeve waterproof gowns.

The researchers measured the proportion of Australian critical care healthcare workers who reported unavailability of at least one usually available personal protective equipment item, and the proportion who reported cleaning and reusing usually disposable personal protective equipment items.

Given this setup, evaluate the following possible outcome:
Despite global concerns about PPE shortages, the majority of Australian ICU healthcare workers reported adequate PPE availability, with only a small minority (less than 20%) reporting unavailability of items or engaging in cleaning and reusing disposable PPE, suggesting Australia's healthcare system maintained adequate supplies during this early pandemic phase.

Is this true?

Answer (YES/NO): NO